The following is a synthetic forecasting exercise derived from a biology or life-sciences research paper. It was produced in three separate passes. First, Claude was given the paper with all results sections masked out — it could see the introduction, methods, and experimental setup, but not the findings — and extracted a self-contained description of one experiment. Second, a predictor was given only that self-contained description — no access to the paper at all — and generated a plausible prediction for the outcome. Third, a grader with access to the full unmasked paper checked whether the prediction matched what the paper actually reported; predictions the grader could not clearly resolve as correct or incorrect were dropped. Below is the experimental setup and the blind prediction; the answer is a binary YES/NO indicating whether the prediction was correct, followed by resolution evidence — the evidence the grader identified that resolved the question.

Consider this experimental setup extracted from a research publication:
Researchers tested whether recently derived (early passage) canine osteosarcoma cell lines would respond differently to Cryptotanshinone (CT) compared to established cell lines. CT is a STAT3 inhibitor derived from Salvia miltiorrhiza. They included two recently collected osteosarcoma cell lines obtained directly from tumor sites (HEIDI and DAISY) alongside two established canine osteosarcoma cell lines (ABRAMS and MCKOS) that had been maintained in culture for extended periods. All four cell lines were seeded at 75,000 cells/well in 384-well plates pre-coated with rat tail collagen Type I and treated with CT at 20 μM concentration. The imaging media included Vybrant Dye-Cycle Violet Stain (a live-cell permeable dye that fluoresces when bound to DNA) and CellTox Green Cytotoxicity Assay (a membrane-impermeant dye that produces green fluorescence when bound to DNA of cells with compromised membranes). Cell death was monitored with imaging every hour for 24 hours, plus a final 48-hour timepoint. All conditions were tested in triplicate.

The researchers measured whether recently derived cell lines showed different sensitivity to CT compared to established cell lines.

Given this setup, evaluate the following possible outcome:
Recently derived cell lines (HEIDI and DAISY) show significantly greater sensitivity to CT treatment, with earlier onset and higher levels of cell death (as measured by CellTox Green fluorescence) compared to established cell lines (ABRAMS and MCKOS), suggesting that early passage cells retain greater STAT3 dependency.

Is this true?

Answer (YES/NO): NO